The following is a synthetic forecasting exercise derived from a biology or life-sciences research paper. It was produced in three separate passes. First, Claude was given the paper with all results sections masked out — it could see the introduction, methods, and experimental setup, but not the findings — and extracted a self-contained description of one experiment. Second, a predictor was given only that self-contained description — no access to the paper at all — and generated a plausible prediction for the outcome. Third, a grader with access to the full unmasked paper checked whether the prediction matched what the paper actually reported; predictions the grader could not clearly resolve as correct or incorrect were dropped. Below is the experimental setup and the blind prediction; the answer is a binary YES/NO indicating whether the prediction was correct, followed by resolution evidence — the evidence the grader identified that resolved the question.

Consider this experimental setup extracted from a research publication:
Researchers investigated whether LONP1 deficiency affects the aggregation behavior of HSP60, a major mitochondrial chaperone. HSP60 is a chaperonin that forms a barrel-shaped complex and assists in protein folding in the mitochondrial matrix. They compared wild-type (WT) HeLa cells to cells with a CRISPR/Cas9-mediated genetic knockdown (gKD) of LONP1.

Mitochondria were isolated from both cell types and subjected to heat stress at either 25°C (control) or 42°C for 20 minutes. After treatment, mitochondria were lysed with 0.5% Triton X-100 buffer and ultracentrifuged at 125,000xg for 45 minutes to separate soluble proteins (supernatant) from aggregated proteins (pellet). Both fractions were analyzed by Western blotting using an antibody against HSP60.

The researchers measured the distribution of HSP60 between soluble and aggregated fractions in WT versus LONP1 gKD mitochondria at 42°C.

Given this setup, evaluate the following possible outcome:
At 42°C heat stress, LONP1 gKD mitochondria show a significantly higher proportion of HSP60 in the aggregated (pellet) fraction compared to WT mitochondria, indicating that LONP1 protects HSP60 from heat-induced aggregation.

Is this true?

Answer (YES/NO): NO